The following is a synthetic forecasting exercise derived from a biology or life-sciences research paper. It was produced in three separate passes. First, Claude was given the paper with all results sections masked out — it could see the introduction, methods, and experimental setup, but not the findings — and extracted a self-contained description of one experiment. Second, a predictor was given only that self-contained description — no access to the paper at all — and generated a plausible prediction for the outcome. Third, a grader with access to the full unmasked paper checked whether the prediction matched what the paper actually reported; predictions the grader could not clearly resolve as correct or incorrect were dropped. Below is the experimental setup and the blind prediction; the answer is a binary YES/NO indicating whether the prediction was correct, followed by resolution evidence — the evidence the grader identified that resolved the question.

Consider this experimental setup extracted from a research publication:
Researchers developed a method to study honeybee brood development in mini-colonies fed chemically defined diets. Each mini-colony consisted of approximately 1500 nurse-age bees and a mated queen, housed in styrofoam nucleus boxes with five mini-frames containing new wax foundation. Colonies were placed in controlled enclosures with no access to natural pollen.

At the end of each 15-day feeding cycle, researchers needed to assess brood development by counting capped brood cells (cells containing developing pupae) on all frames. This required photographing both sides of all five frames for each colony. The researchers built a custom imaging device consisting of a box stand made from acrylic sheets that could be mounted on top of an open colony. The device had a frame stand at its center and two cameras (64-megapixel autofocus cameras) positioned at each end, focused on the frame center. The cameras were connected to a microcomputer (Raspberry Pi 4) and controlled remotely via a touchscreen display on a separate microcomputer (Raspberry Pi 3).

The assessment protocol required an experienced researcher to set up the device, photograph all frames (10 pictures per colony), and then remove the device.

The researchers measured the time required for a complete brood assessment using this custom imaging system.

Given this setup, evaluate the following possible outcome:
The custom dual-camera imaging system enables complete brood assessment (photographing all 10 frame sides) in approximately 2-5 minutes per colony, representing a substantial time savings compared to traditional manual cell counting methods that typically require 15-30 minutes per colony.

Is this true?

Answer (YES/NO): NO